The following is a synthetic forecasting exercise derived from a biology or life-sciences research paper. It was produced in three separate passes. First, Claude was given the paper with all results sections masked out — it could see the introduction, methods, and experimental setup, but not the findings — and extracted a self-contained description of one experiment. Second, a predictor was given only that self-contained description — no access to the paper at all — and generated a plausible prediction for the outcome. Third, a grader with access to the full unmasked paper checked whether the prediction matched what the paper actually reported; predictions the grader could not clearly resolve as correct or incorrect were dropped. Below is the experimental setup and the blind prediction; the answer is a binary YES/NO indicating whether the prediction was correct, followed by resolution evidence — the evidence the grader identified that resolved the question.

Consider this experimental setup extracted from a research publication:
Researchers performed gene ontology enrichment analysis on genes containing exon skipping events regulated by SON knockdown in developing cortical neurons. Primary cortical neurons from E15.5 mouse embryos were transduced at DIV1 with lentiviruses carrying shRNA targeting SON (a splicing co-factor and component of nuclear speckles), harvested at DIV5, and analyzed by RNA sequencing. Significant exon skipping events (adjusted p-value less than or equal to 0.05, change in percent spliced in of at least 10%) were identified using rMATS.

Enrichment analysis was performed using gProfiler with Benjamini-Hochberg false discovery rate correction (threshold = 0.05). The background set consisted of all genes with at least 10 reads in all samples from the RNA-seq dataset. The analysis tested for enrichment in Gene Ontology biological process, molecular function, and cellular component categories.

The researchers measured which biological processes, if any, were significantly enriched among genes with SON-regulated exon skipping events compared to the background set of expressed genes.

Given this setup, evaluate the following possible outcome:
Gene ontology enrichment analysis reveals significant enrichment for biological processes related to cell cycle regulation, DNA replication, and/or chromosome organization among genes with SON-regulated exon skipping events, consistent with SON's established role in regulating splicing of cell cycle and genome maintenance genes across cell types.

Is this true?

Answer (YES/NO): NO